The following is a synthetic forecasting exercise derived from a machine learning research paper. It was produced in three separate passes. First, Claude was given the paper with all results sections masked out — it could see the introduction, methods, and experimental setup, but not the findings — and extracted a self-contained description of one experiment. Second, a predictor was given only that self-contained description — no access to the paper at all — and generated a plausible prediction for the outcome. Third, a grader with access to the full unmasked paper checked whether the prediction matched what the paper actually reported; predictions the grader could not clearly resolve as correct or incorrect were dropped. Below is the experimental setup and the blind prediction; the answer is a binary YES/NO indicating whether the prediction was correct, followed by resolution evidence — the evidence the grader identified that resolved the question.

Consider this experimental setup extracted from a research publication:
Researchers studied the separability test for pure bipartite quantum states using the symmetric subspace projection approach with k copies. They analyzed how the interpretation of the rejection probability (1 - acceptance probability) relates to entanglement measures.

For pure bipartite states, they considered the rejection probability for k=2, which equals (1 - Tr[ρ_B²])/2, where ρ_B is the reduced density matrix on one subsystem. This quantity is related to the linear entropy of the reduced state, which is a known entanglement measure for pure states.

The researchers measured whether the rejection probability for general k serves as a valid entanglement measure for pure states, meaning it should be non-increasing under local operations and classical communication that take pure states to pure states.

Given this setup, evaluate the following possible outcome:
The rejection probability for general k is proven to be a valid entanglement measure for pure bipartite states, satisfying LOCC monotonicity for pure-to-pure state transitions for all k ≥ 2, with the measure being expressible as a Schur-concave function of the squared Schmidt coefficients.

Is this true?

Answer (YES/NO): NO